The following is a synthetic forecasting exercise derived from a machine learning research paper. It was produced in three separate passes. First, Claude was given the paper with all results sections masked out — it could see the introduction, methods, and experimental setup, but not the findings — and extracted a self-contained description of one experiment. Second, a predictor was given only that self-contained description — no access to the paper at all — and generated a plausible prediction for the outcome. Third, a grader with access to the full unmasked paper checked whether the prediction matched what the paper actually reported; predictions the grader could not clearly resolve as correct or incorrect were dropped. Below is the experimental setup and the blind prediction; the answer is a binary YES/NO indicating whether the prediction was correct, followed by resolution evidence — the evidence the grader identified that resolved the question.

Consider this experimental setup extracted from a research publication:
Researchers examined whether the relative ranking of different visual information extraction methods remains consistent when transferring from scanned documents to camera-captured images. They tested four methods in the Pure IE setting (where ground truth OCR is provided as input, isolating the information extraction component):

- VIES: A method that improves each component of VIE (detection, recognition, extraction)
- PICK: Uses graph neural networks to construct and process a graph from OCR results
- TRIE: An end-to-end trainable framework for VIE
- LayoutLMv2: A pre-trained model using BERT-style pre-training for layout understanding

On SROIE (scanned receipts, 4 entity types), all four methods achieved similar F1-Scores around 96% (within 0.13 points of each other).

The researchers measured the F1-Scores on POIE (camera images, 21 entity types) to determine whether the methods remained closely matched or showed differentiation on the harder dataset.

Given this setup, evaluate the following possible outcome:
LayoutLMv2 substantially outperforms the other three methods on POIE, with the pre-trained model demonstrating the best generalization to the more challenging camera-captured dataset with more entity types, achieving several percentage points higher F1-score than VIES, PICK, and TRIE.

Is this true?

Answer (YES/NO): NO